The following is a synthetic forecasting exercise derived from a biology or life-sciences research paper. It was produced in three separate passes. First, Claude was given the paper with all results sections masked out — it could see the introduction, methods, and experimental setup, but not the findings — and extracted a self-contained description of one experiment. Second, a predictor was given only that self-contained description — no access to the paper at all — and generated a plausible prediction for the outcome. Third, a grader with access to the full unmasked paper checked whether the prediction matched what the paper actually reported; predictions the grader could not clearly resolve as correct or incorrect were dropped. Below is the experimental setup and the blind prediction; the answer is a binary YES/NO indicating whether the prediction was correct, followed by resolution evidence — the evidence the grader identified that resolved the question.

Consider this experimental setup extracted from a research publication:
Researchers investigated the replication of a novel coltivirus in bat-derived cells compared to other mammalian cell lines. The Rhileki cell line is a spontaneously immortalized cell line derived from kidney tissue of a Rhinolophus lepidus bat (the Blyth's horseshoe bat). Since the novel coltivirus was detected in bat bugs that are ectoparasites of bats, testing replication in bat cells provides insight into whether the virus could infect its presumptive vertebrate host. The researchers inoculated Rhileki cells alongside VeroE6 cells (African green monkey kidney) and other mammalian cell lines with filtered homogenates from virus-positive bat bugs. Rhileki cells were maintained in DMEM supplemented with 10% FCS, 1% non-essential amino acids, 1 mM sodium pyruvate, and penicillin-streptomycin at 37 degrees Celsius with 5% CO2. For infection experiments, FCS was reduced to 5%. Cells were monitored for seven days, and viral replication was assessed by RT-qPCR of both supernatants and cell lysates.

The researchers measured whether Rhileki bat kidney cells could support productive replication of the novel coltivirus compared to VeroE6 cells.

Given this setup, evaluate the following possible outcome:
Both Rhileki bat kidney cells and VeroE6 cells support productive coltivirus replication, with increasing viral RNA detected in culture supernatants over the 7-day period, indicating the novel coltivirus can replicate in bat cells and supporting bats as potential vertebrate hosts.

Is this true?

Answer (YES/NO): NO